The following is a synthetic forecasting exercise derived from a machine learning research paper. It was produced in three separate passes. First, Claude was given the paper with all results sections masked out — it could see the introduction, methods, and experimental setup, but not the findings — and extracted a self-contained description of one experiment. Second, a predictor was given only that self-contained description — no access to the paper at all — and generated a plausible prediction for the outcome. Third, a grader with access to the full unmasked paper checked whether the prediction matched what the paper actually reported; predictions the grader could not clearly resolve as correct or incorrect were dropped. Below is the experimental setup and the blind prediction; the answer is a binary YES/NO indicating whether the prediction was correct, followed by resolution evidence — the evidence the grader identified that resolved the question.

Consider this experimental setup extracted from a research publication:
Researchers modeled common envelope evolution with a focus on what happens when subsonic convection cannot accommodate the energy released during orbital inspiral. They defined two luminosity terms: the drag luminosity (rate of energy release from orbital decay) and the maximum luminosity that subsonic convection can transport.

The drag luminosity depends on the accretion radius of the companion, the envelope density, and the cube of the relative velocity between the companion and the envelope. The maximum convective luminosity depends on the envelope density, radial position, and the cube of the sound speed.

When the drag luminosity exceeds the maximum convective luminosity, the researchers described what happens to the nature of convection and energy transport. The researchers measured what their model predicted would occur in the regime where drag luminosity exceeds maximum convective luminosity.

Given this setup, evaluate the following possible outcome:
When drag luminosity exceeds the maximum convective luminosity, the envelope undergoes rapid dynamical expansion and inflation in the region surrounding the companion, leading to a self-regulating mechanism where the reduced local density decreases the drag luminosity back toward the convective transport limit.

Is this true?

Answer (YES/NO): NO